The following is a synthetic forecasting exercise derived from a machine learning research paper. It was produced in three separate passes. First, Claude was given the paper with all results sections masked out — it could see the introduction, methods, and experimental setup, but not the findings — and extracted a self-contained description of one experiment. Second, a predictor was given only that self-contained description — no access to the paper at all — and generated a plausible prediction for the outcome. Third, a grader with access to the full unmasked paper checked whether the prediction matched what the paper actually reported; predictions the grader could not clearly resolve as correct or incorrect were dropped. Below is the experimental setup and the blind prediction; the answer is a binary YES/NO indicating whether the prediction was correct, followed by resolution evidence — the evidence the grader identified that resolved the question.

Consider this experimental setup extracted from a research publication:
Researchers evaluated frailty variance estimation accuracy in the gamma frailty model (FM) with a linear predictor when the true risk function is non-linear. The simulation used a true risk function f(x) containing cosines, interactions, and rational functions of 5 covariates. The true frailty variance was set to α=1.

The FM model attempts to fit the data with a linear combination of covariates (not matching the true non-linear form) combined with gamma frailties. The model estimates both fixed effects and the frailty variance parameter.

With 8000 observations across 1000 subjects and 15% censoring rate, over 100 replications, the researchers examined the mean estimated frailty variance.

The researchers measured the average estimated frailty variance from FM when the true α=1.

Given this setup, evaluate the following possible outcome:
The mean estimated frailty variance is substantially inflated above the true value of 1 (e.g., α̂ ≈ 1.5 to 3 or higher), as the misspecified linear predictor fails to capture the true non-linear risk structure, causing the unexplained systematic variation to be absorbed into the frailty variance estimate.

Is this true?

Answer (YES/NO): NO